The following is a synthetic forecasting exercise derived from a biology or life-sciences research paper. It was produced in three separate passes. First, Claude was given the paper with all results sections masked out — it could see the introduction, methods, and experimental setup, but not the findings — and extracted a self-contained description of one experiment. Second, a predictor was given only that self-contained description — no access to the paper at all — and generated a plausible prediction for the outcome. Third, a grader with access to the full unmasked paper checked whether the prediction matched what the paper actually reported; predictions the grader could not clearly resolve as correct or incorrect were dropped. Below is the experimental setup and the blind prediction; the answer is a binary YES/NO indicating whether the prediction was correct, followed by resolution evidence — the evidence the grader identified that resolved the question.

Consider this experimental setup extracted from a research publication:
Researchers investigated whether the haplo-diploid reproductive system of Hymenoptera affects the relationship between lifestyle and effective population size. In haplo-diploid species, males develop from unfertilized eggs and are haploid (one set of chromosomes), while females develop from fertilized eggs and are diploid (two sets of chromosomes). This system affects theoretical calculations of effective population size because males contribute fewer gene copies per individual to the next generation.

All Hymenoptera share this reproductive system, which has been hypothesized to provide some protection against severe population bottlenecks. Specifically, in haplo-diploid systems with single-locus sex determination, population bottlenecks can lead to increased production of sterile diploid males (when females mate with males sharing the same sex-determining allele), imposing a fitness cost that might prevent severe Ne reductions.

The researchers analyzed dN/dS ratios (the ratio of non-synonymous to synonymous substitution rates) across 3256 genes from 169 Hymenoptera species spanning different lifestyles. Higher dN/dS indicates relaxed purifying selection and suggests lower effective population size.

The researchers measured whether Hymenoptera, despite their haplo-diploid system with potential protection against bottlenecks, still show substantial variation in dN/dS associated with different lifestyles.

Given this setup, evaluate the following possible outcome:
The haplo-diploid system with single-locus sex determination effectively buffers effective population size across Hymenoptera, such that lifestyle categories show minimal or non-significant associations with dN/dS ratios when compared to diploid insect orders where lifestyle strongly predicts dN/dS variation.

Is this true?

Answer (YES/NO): NO